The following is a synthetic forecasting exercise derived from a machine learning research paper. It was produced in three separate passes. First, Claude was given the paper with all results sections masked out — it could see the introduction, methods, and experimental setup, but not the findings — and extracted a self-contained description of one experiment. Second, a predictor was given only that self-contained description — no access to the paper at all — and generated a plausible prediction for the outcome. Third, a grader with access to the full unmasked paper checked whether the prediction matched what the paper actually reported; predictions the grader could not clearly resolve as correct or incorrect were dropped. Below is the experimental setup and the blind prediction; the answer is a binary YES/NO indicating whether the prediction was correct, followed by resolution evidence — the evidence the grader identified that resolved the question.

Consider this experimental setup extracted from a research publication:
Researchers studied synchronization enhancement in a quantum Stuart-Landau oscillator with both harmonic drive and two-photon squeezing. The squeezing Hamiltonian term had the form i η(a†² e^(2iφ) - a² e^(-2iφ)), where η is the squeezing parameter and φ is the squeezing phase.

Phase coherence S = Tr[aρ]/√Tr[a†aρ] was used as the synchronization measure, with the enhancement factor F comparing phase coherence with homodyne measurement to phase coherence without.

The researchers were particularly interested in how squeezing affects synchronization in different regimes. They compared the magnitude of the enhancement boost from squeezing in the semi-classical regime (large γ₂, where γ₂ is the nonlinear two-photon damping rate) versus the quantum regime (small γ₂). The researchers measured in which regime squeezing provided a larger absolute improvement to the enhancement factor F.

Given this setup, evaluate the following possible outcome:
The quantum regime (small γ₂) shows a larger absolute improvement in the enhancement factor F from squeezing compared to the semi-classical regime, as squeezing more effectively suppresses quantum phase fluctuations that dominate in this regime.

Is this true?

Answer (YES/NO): NO